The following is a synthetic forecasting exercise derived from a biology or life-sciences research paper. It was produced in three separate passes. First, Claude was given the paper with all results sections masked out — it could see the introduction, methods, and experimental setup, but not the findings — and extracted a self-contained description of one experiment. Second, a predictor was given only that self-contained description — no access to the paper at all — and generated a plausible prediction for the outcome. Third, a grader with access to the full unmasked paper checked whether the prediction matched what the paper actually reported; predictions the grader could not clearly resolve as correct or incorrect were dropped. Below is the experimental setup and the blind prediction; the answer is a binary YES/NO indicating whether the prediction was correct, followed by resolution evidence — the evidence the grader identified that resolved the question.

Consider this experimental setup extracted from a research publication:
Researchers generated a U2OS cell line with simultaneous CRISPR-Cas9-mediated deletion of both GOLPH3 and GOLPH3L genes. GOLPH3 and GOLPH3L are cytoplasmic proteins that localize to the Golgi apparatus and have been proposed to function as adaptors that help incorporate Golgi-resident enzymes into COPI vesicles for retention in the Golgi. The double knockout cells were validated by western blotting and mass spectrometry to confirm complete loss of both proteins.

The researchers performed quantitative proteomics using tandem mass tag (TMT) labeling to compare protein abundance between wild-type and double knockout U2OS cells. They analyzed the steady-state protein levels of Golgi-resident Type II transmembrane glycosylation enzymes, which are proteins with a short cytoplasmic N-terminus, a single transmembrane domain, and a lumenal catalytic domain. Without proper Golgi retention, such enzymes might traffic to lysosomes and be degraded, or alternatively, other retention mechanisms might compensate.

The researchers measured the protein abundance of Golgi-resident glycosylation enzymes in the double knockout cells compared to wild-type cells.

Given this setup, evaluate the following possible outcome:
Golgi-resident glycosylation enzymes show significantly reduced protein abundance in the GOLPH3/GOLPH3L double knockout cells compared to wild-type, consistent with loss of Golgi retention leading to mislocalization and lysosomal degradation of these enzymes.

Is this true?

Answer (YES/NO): YES